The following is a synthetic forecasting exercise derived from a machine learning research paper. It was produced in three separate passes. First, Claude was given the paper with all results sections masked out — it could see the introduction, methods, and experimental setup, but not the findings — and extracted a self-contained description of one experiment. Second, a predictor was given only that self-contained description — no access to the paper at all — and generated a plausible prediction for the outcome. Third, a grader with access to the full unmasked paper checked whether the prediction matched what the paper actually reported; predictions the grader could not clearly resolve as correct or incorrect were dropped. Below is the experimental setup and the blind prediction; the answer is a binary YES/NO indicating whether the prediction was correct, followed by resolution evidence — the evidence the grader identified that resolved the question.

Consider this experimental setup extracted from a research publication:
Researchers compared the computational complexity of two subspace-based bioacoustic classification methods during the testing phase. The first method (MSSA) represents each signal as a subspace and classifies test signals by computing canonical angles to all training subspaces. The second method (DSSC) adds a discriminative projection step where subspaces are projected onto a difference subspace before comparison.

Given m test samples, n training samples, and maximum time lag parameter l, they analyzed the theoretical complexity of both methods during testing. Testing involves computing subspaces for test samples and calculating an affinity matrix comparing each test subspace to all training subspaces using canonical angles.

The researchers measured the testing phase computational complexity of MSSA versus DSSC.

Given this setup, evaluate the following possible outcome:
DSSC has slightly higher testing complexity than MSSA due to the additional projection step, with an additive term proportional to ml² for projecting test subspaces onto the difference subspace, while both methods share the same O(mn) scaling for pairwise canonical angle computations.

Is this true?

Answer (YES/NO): NO